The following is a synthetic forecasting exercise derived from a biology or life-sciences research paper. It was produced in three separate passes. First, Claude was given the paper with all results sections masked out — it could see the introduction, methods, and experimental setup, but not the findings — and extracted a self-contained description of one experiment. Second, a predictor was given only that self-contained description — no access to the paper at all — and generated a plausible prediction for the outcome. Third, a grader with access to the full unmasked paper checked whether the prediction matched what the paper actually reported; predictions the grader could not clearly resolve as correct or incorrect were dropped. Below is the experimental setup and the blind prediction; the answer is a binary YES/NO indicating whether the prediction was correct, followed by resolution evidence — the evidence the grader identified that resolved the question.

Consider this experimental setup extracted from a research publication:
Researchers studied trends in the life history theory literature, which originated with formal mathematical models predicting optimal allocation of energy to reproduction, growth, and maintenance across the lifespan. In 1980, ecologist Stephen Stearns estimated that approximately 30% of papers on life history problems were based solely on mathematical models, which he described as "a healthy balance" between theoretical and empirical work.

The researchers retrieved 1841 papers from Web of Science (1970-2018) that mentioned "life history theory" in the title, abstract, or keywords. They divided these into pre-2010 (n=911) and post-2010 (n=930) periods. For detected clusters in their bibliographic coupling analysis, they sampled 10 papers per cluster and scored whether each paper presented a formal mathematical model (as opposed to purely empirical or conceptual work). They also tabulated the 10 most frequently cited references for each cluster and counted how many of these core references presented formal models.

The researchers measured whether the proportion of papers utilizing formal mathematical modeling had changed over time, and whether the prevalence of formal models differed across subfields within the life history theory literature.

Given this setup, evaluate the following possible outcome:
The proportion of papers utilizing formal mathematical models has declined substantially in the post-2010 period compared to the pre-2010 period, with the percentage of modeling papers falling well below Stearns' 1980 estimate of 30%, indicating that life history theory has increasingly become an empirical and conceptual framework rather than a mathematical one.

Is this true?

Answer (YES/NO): YES